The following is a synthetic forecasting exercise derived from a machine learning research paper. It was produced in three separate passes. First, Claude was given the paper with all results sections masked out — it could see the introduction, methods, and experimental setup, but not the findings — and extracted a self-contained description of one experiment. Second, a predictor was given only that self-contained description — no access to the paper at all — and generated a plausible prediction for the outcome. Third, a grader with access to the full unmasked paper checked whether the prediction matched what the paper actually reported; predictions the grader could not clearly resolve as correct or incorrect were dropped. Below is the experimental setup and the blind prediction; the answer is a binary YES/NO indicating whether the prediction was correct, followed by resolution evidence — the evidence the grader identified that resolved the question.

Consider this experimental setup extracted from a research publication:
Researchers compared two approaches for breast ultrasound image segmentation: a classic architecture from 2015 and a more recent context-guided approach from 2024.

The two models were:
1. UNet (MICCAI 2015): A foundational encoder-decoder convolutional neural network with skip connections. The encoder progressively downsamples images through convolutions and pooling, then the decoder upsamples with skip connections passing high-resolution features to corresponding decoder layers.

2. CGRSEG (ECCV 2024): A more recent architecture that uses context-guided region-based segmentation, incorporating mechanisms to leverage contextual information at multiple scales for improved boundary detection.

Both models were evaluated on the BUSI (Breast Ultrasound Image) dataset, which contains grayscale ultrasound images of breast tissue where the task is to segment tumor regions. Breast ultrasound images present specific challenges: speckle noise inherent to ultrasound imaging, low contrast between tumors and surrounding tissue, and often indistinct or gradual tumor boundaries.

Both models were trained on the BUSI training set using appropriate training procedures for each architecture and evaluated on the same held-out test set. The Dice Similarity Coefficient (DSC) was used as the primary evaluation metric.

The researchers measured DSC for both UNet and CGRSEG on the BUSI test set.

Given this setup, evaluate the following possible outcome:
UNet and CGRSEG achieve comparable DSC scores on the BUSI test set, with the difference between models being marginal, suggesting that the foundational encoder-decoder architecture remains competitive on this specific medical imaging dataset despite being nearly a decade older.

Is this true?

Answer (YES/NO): NO